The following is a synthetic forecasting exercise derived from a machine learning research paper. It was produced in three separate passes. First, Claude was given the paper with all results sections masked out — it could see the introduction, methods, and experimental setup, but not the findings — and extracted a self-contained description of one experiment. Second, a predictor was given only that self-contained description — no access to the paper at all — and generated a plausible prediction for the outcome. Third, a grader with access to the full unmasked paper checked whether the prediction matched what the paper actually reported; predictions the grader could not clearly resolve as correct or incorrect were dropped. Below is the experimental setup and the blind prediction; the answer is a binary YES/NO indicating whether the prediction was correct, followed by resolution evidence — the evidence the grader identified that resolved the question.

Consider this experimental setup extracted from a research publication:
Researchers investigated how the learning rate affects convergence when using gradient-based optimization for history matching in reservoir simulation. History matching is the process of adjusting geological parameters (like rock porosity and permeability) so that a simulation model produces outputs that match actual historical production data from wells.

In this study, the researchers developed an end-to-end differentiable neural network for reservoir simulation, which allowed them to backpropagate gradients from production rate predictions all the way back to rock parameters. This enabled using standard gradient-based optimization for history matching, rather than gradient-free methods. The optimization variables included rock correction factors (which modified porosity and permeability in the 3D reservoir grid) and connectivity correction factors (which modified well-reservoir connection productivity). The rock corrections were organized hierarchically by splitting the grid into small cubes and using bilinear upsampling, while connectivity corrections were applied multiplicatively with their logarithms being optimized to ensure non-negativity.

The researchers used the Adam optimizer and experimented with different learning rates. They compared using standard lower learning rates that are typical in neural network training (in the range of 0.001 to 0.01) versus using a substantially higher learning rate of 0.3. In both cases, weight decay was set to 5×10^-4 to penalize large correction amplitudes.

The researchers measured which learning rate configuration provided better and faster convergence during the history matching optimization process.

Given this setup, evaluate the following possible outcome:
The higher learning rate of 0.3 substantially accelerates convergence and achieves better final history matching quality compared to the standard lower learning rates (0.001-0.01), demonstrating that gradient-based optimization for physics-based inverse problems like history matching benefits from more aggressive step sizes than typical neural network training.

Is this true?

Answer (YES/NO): YES